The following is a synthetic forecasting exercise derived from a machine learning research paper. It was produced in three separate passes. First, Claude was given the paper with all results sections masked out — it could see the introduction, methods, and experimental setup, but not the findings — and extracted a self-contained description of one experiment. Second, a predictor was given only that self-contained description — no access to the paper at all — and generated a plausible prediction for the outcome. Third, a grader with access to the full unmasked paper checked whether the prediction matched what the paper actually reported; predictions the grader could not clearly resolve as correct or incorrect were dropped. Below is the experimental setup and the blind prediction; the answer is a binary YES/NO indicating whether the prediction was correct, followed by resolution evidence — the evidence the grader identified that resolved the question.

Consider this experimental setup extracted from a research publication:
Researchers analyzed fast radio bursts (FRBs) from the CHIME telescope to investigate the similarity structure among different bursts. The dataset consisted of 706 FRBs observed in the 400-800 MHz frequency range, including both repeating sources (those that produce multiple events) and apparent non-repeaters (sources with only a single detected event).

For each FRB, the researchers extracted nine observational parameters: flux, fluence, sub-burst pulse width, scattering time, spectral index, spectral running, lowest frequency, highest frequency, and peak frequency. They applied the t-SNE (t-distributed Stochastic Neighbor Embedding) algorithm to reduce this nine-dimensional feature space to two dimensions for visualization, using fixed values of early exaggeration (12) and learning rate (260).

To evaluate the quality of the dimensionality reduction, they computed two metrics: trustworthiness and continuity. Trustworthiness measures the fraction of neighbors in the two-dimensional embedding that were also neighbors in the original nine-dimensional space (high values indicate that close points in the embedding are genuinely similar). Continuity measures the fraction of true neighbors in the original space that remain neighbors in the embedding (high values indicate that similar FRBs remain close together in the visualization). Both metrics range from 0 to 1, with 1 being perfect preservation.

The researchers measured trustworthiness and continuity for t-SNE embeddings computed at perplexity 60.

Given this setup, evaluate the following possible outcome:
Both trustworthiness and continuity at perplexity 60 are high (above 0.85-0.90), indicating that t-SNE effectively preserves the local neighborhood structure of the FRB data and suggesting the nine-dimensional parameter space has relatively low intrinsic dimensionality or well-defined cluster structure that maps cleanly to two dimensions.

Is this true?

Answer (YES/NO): NO